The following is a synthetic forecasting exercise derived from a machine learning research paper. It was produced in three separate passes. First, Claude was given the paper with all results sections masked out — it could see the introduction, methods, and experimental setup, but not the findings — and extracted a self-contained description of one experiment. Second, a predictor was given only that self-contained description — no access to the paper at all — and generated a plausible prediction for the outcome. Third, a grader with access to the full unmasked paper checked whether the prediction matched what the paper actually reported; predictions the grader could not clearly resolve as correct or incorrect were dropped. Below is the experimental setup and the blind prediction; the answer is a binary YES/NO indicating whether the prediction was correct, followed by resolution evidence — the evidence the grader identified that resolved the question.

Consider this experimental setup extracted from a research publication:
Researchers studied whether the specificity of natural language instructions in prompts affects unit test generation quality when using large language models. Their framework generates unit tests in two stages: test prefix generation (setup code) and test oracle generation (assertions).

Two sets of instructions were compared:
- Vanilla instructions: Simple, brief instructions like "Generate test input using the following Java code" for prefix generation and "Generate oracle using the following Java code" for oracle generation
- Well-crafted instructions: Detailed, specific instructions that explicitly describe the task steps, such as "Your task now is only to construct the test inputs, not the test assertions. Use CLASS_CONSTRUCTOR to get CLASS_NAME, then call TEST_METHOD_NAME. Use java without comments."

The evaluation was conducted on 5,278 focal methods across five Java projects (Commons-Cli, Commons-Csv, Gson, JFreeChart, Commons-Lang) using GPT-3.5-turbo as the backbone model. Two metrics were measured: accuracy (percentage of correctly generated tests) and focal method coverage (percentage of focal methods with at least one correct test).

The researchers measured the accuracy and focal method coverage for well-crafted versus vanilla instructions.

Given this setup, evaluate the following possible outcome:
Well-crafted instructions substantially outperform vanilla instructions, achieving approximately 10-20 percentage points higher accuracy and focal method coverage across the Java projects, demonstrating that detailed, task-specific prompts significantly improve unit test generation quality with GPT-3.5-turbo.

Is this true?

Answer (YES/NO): NO